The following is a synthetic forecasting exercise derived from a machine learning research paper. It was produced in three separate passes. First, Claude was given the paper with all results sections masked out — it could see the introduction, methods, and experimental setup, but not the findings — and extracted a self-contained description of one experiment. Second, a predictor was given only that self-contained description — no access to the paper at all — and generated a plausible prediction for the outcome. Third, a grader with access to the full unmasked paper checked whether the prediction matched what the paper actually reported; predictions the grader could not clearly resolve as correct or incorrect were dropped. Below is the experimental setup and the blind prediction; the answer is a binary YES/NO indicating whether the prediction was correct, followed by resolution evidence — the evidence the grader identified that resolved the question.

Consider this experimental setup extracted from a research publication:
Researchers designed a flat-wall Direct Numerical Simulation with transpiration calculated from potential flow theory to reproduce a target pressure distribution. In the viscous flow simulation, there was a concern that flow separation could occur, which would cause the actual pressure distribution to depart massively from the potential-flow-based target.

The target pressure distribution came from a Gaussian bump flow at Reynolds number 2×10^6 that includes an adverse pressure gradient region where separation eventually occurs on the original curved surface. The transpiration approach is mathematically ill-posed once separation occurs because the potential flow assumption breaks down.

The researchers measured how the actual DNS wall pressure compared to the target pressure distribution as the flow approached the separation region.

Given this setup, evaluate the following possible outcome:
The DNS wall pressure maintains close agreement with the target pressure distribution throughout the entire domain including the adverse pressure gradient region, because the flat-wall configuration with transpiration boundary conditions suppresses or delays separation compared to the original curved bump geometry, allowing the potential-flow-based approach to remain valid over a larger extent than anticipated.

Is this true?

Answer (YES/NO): NO